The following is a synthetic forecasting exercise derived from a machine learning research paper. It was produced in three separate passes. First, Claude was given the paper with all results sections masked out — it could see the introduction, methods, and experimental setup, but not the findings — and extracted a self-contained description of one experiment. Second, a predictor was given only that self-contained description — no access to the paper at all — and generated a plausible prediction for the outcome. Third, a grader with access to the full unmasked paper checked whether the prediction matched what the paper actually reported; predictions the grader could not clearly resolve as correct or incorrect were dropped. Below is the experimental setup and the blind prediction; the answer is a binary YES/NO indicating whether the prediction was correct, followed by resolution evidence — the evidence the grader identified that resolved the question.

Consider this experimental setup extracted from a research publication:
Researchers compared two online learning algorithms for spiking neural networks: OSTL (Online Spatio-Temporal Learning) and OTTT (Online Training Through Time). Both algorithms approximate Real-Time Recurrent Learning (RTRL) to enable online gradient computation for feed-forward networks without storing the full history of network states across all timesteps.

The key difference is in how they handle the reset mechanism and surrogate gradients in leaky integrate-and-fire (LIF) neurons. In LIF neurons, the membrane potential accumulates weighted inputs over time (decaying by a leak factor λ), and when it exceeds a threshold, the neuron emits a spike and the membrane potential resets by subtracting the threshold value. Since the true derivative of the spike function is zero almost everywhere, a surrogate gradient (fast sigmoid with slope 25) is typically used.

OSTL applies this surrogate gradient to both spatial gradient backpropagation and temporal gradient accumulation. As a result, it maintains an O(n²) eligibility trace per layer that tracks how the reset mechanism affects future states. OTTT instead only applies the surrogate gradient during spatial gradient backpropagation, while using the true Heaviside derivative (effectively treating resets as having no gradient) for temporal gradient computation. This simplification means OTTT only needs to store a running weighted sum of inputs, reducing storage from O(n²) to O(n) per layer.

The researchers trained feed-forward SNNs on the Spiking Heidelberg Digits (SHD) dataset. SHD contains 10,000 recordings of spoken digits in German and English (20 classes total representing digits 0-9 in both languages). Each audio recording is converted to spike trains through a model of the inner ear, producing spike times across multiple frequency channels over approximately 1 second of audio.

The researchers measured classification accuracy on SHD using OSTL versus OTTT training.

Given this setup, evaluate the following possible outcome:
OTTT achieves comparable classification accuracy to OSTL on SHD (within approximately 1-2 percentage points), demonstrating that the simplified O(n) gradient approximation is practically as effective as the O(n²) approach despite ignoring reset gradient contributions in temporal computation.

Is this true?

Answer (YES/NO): YES